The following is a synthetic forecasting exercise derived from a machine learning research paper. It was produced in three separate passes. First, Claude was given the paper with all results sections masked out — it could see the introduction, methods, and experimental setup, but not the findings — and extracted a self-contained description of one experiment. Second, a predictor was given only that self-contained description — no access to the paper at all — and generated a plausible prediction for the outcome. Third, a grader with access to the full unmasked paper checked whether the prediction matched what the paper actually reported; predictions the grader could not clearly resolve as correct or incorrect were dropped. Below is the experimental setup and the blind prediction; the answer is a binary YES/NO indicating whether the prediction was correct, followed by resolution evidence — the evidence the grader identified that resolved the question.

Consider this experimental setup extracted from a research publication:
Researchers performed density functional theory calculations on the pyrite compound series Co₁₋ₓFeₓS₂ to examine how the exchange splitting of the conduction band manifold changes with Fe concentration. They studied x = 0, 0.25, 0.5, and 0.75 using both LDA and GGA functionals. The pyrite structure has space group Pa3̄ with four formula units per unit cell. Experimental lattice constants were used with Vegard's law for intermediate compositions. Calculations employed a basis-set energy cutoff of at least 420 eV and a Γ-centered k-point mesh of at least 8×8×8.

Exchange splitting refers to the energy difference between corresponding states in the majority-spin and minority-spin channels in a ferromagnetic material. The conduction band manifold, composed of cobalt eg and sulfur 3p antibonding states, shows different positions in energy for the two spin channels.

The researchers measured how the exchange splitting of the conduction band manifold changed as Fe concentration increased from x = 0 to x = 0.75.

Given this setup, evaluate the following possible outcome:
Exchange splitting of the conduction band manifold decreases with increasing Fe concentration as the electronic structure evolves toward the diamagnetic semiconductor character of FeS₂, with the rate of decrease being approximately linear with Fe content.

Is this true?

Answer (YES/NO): NO